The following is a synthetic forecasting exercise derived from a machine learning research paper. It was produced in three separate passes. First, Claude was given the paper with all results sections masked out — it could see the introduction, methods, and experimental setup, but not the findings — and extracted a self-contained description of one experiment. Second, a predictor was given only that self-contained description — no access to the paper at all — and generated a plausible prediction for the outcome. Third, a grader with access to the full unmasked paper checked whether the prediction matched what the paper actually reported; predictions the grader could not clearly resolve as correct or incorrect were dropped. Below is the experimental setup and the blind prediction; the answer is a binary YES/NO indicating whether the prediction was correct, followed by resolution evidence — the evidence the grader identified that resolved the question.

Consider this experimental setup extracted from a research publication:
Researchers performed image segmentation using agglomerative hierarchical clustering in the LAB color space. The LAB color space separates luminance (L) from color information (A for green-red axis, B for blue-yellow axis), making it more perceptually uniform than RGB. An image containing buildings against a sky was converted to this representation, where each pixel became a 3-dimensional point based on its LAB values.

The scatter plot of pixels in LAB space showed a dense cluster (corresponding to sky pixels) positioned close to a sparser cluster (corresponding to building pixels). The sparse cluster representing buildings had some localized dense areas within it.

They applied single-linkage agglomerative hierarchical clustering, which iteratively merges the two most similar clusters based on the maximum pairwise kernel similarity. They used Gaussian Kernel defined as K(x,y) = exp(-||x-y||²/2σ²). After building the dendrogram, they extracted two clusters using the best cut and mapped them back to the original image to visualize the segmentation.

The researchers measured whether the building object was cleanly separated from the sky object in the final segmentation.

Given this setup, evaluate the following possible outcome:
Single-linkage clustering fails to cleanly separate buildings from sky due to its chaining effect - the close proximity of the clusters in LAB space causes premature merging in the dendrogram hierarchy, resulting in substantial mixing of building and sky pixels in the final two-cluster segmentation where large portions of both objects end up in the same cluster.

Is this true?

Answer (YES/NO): NO